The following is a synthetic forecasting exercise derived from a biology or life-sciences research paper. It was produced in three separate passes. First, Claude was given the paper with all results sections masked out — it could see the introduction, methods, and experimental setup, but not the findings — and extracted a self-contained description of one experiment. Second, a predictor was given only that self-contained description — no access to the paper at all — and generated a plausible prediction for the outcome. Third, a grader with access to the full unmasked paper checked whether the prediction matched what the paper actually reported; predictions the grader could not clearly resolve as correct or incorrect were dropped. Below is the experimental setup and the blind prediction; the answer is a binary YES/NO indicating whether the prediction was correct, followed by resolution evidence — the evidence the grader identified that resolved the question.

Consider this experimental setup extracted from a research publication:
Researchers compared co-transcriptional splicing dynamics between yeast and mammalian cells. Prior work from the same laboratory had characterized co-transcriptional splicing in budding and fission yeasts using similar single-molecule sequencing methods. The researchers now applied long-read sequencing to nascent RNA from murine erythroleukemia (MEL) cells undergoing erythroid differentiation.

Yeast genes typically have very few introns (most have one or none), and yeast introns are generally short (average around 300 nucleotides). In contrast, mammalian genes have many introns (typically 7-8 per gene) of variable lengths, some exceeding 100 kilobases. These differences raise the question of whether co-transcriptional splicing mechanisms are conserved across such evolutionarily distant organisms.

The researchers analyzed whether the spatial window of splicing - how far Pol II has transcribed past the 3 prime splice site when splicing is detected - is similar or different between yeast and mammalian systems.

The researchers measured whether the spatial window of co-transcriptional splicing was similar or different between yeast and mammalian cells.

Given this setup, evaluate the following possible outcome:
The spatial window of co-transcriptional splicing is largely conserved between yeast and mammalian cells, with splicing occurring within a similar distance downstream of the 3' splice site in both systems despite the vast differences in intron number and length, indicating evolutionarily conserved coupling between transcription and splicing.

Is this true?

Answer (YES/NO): YES